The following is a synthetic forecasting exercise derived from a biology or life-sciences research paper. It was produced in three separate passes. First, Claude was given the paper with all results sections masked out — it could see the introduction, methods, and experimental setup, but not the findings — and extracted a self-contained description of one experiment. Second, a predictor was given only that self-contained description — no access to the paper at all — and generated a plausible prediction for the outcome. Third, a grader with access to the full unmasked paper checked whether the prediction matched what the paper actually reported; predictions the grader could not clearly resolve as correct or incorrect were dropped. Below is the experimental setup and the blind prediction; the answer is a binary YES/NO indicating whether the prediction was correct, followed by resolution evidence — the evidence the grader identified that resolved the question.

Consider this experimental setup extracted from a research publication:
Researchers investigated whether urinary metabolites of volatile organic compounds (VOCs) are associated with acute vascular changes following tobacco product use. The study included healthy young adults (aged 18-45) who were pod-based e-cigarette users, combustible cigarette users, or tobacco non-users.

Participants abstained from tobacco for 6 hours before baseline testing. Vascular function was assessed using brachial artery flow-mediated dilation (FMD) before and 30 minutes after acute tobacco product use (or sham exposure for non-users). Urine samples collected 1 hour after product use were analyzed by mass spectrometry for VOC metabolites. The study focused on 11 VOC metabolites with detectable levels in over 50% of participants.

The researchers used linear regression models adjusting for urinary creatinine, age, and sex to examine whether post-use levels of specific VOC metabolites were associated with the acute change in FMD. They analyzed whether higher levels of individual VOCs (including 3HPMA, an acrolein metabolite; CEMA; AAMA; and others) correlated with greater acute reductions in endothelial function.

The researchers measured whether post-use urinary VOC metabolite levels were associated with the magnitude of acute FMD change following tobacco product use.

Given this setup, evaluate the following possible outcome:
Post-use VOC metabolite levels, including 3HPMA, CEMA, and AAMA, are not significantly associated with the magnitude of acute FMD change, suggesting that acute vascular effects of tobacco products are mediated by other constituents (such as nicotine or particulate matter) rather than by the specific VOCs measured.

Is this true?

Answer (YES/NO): NO